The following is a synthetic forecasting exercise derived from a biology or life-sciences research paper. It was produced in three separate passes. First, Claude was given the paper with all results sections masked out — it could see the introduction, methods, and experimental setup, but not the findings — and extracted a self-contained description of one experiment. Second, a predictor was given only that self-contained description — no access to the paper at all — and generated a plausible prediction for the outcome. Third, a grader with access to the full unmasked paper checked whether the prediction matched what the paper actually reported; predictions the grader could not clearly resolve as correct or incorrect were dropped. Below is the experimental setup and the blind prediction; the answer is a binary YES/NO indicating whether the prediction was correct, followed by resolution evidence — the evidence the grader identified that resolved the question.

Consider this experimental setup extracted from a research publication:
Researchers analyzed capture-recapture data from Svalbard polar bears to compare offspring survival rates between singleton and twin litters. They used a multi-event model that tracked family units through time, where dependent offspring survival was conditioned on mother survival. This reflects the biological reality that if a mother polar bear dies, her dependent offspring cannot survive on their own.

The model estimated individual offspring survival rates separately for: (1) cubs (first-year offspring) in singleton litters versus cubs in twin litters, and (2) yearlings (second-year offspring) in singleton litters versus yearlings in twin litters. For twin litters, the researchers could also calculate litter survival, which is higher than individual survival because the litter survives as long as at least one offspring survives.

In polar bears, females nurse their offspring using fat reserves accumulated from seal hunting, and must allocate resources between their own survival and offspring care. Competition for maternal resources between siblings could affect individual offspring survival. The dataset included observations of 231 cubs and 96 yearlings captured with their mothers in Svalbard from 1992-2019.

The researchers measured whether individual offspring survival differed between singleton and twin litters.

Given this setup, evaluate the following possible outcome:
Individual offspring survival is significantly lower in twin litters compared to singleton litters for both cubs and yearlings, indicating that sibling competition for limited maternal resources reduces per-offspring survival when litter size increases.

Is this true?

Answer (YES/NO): NO